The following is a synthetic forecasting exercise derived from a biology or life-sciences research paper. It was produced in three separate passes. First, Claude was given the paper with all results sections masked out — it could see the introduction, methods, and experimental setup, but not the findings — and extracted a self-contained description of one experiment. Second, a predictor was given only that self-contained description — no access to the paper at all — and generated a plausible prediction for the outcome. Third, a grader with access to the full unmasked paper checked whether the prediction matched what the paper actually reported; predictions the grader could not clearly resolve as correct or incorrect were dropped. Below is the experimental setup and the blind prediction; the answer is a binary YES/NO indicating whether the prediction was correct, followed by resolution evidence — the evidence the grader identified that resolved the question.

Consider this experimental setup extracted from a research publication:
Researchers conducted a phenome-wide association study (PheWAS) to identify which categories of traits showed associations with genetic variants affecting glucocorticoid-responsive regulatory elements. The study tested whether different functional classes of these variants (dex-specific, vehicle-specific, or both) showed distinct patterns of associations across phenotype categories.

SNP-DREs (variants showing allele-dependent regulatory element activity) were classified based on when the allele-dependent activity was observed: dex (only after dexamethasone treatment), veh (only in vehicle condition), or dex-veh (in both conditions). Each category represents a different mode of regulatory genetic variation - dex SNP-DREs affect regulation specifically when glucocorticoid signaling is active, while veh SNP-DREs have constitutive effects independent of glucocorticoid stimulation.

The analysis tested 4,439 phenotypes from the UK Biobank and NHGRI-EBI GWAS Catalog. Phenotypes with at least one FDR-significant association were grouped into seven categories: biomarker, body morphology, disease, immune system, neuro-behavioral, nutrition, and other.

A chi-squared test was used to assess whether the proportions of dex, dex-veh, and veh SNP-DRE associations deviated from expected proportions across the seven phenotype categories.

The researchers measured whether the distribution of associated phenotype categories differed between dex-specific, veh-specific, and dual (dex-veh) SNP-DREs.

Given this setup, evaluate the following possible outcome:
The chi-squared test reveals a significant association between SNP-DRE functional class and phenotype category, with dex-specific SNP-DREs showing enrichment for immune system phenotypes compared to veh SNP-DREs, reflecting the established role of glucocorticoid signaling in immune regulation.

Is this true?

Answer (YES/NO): NO